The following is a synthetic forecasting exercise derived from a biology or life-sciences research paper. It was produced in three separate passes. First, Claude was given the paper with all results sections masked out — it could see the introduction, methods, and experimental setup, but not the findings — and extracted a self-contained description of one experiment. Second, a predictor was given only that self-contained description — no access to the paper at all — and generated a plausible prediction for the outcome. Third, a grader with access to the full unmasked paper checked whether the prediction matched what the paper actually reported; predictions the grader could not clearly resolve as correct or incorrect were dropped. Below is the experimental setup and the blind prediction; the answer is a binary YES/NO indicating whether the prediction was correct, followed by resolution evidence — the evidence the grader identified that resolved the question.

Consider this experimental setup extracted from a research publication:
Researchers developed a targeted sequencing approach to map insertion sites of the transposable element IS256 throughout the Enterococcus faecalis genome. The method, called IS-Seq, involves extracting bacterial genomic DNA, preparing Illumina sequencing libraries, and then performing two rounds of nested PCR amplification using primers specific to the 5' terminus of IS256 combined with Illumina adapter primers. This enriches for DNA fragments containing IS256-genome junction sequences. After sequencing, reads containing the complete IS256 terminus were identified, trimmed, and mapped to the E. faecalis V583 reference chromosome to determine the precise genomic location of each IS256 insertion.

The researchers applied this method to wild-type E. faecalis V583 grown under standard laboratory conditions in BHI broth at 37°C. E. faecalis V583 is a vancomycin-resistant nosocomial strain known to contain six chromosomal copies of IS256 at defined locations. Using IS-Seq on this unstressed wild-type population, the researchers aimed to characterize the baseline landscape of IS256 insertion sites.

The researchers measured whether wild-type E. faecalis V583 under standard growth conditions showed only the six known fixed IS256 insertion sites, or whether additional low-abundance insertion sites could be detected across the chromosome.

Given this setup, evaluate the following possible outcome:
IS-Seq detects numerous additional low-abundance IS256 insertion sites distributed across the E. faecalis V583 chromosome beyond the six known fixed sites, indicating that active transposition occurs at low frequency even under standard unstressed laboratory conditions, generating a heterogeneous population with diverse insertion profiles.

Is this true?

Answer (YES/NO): YES